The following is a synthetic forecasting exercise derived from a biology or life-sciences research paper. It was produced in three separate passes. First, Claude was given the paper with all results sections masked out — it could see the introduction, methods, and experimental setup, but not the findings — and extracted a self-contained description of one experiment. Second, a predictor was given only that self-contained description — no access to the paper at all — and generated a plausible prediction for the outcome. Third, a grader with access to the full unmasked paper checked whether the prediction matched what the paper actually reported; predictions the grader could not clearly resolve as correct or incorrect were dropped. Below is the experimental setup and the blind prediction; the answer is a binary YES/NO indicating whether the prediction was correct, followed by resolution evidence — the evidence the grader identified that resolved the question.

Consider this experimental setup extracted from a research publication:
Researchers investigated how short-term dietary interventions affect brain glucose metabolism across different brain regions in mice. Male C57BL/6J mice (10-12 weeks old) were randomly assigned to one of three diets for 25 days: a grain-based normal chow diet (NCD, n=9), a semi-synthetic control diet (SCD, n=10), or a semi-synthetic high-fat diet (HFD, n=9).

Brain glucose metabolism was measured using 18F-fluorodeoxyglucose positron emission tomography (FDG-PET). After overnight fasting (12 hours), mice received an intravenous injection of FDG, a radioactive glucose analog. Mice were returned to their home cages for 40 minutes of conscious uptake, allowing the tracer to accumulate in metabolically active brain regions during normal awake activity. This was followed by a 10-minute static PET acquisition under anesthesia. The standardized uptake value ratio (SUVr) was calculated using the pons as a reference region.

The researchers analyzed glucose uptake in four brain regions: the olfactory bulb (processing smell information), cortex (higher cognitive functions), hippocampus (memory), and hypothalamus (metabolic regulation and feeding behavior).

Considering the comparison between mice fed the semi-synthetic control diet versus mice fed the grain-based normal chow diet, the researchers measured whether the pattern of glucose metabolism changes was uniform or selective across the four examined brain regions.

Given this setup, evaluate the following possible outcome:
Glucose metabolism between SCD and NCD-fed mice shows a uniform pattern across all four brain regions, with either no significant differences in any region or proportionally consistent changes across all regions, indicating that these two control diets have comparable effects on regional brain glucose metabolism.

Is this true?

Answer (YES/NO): NO